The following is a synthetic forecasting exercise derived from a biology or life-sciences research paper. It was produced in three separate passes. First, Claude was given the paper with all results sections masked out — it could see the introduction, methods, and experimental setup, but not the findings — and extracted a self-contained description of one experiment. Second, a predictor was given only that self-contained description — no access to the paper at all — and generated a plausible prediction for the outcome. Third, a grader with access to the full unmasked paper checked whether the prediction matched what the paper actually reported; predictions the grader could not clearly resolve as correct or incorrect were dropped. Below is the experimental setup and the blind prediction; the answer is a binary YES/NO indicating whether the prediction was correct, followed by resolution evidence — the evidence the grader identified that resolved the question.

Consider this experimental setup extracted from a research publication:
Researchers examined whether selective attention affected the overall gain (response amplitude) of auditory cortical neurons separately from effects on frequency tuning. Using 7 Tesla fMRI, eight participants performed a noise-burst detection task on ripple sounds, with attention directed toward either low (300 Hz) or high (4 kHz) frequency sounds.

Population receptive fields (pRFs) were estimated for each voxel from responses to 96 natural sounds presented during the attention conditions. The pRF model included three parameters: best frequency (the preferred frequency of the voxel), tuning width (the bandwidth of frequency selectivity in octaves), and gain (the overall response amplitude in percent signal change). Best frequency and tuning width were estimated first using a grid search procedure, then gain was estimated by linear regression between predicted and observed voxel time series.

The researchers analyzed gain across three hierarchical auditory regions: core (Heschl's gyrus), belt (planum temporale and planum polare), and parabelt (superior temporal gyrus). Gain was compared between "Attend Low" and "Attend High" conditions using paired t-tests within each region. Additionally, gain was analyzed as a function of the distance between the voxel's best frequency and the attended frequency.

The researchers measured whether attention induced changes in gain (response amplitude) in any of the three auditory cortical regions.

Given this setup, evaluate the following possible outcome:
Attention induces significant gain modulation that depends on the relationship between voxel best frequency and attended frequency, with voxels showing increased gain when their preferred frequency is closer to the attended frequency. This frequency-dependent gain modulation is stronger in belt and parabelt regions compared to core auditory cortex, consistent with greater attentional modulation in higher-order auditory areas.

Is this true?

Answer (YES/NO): NO